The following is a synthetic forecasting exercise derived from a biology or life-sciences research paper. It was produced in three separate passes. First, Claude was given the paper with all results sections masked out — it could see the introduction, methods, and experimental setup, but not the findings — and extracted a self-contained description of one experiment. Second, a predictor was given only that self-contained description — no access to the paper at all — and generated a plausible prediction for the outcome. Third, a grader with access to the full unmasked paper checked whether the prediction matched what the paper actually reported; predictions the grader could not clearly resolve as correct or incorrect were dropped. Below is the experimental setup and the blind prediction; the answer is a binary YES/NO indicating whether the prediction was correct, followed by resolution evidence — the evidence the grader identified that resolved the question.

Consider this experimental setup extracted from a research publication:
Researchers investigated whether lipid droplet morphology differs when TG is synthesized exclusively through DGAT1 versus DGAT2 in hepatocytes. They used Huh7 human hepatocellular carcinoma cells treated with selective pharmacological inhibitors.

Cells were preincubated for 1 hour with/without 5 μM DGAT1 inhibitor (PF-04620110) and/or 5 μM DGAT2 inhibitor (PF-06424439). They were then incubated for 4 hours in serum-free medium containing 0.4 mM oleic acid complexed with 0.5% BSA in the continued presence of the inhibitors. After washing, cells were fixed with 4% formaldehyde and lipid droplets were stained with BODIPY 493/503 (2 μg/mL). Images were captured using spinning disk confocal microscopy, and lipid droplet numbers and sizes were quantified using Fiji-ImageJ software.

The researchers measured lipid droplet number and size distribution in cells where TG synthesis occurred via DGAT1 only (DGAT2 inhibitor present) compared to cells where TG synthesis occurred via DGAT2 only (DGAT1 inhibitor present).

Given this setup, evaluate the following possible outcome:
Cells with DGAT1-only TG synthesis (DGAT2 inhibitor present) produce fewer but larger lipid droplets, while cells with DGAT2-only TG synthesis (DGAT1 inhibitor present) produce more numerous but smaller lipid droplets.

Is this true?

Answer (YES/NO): NO